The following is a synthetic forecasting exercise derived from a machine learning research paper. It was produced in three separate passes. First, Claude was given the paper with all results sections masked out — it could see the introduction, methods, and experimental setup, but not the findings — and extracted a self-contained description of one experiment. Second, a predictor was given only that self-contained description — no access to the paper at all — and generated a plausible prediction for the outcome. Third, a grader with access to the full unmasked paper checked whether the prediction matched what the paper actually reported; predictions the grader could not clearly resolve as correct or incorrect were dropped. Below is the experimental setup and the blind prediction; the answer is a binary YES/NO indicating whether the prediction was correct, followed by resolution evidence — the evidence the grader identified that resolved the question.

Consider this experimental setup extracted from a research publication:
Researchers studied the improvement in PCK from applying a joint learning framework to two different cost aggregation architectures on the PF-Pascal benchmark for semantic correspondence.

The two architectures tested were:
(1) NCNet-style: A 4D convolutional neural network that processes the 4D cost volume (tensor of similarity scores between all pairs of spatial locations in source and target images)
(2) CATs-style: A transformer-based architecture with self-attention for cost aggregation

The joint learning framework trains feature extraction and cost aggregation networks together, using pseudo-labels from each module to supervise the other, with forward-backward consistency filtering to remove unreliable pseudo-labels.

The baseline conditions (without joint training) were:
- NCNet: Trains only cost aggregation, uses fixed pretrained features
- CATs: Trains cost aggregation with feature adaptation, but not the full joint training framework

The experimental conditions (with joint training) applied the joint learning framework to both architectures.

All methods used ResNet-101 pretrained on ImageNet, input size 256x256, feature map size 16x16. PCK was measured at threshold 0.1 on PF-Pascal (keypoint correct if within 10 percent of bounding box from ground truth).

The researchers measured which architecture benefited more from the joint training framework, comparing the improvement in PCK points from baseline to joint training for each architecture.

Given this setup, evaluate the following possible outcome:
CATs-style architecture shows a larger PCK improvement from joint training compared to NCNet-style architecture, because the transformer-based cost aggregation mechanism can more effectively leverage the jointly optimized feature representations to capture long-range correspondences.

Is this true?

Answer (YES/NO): YES